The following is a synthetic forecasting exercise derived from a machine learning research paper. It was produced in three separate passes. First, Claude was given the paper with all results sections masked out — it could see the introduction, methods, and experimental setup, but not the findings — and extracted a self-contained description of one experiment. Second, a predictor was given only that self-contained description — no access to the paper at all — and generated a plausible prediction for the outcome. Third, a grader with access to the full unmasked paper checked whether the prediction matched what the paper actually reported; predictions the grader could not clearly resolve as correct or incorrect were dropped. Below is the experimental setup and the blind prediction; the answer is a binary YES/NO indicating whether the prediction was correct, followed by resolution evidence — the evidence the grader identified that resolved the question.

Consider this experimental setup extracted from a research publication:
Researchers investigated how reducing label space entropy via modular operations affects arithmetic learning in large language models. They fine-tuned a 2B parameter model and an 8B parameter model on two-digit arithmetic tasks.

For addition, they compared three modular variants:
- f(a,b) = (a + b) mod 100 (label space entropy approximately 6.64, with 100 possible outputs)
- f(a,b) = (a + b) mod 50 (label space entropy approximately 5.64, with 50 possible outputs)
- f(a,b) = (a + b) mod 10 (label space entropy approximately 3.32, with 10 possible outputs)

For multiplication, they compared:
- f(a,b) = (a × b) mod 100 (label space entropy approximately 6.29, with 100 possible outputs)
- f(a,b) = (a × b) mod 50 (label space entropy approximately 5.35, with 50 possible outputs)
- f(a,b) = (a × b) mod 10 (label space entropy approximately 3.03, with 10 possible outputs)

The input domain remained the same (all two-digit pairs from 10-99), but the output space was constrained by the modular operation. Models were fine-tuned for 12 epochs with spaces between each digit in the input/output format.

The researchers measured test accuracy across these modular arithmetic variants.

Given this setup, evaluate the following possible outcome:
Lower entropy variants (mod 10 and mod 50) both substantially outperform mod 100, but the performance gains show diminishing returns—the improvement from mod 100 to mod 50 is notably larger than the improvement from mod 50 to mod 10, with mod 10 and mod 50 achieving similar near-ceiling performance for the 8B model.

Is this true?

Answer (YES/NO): NO